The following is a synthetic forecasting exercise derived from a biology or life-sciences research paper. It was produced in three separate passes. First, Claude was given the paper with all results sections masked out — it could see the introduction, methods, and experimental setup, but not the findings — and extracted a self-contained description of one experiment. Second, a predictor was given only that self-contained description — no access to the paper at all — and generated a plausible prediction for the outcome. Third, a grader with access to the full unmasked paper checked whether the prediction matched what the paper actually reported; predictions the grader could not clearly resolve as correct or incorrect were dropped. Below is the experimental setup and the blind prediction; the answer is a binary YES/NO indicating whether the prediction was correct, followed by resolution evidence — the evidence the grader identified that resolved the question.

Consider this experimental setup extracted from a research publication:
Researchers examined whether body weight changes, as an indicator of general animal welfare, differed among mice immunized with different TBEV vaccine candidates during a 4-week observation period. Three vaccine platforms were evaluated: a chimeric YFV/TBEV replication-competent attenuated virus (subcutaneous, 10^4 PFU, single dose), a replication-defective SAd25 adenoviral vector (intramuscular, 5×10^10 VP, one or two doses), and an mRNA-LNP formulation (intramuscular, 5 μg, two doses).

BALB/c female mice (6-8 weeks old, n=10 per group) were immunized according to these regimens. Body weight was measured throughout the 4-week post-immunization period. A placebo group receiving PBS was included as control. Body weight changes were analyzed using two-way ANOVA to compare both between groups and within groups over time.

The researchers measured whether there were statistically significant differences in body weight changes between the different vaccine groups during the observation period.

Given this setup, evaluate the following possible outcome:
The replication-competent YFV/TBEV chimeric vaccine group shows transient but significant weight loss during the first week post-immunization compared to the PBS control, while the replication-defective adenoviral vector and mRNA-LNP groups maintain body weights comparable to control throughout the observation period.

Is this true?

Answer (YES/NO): NO